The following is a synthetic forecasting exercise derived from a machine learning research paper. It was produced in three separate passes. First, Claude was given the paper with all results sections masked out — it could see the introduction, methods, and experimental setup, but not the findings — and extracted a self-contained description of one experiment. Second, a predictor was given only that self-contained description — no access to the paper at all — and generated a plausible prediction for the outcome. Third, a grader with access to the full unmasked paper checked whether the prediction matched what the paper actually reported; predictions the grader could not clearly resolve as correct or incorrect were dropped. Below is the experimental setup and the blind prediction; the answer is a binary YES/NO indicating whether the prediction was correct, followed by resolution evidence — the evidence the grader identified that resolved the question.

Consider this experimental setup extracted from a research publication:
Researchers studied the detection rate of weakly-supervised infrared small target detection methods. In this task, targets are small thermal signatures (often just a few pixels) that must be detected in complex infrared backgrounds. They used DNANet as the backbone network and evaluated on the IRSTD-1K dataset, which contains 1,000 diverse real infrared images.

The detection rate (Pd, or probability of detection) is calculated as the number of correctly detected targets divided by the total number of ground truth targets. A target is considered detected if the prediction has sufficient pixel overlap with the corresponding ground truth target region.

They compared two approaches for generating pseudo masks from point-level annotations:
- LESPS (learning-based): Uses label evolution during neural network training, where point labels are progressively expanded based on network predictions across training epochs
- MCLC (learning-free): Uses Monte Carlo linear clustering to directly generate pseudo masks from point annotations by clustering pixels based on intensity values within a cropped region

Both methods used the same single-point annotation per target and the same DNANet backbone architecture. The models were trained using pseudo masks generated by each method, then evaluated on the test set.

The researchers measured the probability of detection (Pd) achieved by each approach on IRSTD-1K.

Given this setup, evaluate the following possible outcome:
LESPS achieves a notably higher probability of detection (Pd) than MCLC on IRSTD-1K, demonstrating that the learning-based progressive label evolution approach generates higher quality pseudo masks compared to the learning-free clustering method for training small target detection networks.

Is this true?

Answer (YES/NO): NO